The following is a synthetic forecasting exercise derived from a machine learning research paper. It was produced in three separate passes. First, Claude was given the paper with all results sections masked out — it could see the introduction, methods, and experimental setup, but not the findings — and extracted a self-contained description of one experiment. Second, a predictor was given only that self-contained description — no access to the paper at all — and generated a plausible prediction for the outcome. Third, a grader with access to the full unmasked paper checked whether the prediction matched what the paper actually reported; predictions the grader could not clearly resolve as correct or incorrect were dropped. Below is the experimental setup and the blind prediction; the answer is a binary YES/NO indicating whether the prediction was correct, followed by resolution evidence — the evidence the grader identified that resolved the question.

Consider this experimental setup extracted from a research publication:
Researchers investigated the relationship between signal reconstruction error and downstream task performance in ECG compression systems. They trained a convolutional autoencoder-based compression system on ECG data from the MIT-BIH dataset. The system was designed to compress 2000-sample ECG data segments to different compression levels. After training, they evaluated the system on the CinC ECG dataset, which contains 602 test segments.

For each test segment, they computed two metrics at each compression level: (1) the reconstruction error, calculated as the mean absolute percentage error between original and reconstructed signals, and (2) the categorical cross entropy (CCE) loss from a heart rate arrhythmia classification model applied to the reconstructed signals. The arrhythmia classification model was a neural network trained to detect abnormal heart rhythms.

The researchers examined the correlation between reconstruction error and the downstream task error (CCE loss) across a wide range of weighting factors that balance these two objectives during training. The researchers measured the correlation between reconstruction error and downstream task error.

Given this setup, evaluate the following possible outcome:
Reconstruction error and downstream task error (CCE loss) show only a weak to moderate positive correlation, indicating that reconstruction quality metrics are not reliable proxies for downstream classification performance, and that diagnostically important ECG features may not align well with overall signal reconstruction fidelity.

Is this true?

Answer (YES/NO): YES